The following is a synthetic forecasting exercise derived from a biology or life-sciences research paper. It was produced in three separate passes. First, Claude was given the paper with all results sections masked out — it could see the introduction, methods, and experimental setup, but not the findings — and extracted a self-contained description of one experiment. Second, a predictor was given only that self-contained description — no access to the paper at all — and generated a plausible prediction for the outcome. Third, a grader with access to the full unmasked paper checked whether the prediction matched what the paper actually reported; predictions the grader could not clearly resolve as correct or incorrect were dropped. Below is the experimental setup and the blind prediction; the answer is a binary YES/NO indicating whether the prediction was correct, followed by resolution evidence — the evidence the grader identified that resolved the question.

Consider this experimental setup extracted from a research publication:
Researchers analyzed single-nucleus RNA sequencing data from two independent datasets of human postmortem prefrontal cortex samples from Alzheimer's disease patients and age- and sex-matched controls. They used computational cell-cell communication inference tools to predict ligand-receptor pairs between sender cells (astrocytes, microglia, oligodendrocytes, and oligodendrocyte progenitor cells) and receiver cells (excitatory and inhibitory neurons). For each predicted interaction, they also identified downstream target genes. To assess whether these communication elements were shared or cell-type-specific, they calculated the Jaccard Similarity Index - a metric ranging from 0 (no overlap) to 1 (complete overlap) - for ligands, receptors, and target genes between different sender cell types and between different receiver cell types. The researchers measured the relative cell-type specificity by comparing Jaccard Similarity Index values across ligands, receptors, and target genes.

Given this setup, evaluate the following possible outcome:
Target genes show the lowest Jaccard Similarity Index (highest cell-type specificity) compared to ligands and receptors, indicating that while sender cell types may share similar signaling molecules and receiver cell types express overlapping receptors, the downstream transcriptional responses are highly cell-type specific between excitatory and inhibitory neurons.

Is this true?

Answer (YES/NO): NO